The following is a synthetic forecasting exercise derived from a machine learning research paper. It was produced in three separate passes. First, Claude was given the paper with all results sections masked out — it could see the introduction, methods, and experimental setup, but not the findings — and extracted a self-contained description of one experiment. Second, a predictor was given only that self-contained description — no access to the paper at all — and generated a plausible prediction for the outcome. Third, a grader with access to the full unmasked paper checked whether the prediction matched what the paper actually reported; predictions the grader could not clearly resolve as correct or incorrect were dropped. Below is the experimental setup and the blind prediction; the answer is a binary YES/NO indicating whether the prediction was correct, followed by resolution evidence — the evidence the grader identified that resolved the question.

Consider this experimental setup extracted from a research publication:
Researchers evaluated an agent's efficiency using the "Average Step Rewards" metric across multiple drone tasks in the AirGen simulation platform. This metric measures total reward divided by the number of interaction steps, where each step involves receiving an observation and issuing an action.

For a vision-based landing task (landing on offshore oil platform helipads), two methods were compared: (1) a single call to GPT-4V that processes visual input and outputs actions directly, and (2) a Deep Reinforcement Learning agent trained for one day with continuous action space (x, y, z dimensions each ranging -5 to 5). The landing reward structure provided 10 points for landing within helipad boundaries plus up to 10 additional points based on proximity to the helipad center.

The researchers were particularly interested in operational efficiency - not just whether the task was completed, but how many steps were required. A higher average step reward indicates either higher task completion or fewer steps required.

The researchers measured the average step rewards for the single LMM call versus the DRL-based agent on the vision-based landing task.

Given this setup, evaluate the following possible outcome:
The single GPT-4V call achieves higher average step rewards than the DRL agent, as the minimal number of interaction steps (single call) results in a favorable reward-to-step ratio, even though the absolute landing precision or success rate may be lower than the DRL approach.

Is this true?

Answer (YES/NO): YES